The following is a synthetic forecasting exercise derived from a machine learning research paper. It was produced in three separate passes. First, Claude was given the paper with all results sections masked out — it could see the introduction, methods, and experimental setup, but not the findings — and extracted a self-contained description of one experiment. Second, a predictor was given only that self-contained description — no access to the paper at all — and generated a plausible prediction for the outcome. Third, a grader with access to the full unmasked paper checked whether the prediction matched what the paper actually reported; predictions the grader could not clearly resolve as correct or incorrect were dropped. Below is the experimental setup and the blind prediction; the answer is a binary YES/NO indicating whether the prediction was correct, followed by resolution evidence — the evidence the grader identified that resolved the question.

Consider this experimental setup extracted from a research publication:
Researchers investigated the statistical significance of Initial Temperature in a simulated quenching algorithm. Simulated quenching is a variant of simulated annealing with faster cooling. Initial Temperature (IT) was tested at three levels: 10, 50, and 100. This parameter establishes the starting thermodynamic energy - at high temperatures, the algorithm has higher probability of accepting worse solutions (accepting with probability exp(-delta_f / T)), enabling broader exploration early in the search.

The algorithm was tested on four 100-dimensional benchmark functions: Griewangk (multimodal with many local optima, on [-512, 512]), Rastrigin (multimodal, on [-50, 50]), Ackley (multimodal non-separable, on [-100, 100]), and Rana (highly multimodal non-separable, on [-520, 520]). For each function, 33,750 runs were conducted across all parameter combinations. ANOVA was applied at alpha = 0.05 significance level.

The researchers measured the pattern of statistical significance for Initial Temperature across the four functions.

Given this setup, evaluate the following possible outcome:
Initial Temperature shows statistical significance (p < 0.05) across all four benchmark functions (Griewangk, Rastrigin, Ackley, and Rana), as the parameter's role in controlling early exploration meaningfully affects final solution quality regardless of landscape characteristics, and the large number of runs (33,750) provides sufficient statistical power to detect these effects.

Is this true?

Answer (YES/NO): NO